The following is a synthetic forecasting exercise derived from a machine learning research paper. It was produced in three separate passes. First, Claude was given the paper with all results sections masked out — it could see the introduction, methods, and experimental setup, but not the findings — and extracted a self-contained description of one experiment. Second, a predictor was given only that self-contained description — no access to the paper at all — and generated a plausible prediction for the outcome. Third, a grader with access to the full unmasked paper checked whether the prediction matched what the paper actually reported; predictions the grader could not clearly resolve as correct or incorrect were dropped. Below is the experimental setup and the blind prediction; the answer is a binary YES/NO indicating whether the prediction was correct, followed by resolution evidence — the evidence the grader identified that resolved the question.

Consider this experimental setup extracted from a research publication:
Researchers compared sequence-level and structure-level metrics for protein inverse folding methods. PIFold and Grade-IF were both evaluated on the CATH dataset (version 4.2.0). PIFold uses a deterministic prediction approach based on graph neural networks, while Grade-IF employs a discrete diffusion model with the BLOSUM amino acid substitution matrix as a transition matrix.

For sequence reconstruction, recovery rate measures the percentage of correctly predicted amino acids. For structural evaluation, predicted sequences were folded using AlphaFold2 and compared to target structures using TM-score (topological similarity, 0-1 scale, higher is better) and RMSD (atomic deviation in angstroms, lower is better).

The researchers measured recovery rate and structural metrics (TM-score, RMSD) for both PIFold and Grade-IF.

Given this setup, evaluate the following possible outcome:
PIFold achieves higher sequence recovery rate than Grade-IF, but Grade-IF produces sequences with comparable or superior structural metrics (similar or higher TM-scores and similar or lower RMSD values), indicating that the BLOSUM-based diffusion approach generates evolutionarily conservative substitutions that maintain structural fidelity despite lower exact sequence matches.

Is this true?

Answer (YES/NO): NO